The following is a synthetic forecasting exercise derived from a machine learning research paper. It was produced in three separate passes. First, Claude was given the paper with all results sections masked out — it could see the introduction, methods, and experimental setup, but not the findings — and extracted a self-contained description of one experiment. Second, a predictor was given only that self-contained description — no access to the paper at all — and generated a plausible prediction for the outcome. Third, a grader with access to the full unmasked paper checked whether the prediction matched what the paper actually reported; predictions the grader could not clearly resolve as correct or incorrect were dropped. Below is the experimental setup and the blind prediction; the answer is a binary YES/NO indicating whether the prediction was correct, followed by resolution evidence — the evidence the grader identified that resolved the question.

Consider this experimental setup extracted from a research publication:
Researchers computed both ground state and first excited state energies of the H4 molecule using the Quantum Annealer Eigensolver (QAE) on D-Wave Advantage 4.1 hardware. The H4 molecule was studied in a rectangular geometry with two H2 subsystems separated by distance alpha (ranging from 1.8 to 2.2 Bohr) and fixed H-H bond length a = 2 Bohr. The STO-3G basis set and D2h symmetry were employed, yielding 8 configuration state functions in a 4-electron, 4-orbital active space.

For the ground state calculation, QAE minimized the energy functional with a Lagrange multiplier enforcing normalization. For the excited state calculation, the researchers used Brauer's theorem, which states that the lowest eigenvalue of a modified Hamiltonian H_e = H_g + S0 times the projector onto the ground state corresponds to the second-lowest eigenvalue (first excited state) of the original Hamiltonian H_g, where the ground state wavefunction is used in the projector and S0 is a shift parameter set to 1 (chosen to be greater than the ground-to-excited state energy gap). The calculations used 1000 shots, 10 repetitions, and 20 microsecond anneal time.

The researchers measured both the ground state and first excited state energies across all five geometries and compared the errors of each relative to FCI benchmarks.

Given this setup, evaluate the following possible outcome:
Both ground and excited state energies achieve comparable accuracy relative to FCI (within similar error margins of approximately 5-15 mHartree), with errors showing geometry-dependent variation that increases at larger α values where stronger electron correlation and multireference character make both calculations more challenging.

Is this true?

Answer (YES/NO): NO